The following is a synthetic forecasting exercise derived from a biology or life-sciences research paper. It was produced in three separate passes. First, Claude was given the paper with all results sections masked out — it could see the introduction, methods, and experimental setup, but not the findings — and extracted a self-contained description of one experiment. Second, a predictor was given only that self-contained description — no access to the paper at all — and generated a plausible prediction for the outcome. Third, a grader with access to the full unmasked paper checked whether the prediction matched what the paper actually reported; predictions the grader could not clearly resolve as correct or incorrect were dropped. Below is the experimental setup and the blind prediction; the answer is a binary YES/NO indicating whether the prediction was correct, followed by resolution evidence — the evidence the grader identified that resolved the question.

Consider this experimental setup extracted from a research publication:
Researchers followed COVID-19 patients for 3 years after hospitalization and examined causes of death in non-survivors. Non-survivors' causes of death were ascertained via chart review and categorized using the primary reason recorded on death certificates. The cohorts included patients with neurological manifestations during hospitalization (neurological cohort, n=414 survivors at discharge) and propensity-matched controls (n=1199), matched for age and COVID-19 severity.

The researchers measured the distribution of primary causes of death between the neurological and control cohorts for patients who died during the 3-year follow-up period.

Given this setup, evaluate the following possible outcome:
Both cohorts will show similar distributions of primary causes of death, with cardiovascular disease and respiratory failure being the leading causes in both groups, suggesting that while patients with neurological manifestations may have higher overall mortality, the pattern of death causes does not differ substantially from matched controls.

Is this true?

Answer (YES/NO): YES